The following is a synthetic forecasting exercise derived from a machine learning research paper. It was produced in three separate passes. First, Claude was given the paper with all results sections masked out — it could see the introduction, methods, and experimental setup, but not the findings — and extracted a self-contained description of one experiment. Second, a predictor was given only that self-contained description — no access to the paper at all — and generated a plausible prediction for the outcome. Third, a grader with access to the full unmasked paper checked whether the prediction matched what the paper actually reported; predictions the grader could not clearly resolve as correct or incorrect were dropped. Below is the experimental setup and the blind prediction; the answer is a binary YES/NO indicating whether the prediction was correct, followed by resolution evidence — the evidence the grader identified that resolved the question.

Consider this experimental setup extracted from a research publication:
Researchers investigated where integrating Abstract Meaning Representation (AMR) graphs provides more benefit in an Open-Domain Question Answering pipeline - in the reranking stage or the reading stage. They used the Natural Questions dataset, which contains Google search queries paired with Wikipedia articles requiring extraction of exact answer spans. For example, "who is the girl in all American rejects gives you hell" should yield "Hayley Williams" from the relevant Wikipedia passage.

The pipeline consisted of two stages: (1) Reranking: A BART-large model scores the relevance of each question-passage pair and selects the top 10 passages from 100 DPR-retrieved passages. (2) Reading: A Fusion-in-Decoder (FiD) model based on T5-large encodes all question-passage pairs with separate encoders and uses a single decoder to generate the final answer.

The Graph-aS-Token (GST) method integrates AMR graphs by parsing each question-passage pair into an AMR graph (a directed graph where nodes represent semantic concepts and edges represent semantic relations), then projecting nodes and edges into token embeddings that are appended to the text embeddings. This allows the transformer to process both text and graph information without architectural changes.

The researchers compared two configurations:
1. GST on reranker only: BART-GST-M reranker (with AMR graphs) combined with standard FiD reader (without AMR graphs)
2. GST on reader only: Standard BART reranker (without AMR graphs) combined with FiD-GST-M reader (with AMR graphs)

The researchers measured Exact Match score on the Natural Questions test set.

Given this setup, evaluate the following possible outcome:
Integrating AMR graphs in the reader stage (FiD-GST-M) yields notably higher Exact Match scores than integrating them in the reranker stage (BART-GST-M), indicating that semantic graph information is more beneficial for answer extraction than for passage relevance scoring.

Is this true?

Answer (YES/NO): NO